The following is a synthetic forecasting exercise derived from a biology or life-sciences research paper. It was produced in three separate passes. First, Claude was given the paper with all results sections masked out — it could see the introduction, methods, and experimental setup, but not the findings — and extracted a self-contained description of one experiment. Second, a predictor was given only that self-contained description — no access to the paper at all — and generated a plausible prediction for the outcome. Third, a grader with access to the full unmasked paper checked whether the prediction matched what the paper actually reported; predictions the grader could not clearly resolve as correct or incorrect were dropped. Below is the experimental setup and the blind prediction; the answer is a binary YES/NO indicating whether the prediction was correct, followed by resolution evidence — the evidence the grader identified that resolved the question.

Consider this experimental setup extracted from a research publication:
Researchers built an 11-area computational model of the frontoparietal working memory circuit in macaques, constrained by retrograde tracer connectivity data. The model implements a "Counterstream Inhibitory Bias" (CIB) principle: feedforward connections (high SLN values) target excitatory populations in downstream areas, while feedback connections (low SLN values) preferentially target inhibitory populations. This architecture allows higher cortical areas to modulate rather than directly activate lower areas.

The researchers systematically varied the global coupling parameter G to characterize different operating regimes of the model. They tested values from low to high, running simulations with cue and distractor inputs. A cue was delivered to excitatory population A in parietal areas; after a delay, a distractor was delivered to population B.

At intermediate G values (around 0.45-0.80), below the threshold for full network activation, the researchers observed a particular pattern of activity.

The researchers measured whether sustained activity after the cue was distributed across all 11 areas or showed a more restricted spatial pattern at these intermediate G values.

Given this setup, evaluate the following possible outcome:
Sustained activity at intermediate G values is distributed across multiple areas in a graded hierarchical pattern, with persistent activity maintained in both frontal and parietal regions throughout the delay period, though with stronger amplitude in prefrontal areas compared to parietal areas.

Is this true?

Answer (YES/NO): NO